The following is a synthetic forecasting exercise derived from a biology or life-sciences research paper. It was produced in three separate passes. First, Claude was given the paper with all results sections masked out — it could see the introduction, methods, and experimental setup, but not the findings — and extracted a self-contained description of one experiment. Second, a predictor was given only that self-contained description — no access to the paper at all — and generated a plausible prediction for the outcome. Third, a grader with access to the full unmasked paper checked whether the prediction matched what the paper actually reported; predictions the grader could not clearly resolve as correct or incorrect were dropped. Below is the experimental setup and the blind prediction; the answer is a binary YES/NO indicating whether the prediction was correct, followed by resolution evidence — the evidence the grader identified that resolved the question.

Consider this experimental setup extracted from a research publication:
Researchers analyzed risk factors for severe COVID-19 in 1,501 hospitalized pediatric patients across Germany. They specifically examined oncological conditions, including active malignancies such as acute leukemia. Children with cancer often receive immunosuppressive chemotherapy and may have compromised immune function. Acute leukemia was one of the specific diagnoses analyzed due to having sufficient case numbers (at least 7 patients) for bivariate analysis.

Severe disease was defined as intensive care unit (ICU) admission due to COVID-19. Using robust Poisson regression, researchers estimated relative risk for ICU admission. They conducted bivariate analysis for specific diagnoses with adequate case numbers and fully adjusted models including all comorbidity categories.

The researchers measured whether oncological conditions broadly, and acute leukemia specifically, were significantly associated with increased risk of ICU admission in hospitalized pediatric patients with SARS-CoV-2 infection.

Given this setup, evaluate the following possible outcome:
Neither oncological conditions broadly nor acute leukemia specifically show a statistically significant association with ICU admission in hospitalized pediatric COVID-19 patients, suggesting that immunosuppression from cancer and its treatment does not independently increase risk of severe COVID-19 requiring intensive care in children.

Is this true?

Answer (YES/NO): YES